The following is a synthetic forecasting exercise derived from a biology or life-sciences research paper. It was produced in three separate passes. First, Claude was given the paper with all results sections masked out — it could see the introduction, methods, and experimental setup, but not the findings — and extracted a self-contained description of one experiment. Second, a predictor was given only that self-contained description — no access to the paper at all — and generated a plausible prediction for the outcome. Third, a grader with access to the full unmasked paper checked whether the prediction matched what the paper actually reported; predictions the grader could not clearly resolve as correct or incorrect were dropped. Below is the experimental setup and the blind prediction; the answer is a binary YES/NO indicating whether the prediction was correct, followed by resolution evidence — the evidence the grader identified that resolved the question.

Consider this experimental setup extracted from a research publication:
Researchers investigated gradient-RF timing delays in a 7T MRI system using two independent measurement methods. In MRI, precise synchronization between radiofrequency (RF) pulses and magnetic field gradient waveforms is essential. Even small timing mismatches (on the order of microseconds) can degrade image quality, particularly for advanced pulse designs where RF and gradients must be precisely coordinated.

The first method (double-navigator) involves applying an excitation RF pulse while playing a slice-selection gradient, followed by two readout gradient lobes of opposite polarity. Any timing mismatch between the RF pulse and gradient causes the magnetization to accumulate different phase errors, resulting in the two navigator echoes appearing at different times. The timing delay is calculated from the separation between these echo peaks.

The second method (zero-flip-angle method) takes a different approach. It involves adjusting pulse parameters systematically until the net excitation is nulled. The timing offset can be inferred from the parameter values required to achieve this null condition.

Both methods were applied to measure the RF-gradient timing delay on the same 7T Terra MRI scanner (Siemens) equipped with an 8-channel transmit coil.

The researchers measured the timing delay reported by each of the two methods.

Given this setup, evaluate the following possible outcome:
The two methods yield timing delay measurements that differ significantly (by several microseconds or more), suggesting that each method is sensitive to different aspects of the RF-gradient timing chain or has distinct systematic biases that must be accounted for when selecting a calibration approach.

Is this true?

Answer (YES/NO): NO